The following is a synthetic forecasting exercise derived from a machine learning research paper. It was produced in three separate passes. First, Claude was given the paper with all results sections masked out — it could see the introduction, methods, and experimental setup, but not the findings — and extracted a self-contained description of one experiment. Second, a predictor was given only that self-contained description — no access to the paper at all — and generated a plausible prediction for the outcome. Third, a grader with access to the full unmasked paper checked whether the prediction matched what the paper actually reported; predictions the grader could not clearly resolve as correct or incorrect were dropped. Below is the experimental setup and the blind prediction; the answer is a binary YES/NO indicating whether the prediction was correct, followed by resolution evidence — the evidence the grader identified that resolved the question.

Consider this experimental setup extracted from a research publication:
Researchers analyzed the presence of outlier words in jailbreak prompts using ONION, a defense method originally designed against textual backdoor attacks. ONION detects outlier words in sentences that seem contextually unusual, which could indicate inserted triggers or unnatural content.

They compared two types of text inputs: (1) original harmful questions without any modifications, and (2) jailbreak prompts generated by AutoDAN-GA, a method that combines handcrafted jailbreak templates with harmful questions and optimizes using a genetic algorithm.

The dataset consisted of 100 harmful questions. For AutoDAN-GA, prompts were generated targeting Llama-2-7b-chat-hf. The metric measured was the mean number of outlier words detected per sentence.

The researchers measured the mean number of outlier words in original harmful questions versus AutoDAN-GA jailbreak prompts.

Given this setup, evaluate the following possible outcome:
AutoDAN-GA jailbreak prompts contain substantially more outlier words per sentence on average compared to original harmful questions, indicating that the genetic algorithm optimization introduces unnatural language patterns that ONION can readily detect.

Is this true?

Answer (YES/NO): YES